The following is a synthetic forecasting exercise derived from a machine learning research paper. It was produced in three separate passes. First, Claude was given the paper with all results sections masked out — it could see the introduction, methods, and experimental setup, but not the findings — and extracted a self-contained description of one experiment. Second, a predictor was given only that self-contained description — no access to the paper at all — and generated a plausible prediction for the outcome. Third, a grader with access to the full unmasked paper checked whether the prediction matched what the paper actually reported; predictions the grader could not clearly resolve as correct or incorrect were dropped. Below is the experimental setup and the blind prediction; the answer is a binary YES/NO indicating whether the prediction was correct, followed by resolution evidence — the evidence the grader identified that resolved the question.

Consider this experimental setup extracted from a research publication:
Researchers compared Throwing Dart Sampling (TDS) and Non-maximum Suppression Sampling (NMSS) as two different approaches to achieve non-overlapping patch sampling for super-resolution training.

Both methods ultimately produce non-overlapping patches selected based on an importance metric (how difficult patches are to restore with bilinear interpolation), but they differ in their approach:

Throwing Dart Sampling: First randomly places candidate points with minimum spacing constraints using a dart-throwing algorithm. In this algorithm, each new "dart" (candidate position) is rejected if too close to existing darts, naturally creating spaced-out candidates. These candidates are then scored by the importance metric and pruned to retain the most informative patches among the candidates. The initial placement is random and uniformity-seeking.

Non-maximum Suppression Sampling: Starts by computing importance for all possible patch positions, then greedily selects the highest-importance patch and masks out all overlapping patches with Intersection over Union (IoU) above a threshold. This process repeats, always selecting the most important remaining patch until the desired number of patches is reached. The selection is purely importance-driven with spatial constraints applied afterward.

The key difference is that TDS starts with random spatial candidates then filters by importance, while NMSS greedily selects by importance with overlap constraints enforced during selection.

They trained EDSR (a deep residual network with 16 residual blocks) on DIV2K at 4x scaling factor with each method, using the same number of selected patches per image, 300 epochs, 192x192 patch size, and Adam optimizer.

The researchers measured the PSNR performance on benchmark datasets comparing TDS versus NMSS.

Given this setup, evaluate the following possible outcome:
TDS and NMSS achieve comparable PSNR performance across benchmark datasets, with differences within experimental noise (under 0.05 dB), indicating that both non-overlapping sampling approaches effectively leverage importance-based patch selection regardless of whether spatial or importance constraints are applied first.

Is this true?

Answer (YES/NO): YES